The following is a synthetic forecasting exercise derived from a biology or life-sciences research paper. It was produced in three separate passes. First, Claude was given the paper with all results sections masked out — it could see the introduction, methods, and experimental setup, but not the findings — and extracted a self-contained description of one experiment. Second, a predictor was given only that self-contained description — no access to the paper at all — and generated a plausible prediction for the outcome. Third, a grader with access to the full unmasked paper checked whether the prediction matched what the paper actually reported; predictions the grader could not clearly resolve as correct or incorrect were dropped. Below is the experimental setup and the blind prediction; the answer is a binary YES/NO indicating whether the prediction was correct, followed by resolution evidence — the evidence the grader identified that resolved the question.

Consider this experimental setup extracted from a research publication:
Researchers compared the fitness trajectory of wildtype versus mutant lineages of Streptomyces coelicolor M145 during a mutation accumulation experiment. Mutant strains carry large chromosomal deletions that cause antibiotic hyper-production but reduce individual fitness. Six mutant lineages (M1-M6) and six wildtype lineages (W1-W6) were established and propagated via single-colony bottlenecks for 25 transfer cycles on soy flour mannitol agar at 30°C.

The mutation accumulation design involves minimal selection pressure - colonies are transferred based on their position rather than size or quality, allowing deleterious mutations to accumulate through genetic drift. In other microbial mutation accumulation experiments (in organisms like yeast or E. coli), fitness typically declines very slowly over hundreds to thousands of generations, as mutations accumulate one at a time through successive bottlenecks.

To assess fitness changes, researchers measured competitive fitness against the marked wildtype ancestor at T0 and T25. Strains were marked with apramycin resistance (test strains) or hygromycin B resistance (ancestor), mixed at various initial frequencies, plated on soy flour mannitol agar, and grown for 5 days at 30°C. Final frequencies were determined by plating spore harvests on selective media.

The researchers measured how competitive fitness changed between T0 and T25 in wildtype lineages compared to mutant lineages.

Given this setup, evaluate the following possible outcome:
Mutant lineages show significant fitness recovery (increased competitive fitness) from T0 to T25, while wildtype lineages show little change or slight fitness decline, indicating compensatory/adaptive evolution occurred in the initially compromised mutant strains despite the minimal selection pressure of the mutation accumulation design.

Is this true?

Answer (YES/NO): NO